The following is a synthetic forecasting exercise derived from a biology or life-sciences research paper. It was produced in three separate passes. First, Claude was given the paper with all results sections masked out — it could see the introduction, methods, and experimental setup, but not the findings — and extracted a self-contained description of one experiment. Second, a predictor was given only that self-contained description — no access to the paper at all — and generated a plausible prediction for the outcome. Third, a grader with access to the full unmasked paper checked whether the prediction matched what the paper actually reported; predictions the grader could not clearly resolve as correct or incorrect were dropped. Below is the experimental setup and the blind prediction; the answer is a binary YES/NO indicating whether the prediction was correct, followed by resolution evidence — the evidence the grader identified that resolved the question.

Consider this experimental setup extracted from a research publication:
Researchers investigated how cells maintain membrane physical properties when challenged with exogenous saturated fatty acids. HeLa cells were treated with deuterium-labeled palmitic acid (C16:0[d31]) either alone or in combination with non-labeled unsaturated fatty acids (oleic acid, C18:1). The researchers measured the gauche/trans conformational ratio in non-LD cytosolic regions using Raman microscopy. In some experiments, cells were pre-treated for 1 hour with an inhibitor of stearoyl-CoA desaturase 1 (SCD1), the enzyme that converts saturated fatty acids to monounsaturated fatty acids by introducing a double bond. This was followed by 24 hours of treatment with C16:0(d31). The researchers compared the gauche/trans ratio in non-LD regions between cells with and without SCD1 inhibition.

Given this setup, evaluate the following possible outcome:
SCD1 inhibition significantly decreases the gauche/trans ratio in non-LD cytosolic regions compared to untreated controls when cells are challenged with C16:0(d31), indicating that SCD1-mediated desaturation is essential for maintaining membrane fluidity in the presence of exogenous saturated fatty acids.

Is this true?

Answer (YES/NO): NO